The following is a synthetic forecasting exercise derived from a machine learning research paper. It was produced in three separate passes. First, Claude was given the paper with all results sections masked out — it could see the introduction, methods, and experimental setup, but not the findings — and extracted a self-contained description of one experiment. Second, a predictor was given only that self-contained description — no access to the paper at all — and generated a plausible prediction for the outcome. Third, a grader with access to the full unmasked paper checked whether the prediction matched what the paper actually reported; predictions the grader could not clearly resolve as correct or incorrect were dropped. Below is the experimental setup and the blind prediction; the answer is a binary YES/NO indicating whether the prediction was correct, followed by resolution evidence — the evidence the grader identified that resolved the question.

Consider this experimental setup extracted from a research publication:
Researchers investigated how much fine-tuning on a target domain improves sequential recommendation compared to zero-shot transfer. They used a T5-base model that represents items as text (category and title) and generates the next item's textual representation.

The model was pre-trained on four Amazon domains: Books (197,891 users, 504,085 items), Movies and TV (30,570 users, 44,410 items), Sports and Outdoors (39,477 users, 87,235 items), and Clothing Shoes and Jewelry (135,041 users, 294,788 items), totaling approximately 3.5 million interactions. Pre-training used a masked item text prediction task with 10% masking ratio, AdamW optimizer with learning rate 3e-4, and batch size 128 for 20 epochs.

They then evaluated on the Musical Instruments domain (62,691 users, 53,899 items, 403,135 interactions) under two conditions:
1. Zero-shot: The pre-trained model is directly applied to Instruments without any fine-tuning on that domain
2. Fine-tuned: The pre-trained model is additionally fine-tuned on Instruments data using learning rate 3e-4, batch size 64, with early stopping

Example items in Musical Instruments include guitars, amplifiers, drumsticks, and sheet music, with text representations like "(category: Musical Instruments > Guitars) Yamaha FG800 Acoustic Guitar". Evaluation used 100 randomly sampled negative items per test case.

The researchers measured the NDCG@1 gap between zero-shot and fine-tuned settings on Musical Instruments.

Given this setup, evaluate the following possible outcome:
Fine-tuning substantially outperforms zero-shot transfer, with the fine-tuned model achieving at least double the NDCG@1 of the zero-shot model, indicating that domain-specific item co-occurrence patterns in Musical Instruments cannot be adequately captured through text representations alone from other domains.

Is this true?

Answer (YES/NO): NO